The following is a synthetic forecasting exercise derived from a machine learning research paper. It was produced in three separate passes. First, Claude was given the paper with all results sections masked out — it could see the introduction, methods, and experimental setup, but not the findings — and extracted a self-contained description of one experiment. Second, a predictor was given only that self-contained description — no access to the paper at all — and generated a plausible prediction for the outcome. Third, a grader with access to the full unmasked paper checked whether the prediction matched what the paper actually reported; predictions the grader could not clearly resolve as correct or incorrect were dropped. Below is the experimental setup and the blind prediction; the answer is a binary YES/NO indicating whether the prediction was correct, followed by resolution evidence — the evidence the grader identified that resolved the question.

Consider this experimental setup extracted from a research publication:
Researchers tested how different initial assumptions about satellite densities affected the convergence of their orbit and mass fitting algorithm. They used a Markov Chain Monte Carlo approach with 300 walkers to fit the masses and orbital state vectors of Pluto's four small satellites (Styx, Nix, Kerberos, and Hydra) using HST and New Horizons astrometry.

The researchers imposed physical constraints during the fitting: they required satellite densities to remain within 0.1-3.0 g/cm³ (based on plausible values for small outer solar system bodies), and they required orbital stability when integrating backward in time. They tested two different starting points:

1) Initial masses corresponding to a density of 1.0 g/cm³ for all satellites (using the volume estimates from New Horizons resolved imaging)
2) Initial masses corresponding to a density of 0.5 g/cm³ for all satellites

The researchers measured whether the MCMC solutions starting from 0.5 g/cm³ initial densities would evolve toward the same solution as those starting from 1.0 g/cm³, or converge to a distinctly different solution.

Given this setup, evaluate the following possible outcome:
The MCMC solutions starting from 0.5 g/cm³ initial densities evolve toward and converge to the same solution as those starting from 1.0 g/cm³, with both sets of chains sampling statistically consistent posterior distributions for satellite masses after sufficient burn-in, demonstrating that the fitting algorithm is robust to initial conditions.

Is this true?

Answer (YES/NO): NO